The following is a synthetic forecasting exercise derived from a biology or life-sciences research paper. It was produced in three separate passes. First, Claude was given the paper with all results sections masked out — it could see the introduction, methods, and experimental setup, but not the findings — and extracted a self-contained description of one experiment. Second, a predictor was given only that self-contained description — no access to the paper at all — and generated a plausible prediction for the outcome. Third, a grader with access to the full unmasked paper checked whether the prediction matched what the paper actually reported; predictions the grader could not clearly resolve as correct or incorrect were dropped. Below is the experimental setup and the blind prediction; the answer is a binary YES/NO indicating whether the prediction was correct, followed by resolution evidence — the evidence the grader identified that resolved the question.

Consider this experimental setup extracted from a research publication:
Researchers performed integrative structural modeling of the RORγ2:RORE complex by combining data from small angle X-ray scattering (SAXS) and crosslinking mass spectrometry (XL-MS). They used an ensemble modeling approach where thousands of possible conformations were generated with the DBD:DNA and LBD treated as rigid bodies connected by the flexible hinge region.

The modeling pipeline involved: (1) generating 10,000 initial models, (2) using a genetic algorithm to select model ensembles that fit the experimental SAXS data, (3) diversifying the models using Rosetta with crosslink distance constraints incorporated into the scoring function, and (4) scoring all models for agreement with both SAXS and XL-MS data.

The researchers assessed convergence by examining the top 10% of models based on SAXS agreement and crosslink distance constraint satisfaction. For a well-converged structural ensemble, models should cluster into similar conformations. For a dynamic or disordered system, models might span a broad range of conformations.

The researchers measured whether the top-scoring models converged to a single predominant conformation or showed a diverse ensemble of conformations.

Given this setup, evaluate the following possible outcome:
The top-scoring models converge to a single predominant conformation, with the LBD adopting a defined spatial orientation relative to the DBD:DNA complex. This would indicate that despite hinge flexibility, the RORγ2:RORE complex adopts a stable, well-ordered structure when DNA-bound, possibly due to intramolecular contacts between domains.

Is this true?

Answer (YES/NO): NO